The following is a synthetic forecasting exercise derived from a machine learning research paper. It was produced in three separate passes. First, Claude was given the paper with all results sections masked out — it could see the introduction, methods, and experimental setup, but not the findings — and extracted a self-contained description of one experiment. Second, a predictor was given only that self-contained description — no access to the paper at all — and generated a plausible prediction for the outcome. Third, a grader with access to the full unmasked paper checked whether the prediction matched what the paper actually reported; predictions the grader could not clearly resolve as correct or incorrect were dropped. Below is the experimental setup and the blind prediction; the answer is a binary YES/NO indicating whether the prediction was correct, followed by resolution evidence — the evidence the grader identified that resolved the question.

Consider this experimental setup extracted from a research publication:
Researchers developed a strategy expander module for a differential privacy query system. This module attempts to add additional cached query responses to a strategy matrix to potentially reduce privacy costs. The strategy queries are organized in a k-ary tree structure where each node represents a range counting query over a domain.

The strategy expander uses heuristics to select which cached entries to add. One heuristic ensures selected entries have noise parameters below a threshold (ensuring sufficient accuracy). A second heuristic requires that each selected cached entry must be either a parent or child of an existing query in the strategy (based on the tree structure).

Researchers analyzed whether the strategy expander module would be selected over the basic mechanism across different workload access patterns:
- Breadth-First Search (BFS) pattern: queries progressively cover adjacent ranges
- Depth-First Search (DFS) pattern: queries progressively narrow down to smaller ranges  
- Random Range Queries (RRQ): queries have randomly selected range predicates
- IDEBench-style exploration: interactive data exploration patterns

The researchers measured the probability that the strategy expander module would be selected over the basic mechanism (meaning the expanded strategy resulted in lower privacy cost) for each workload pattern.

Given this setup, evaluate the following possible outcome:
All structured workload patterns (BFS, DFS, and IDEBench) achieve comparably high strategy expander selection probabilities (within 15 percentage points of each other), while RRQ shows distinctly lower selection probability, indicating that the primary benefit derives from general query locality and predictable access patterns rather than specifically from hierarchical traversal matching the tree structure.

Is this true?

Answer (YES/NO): NO